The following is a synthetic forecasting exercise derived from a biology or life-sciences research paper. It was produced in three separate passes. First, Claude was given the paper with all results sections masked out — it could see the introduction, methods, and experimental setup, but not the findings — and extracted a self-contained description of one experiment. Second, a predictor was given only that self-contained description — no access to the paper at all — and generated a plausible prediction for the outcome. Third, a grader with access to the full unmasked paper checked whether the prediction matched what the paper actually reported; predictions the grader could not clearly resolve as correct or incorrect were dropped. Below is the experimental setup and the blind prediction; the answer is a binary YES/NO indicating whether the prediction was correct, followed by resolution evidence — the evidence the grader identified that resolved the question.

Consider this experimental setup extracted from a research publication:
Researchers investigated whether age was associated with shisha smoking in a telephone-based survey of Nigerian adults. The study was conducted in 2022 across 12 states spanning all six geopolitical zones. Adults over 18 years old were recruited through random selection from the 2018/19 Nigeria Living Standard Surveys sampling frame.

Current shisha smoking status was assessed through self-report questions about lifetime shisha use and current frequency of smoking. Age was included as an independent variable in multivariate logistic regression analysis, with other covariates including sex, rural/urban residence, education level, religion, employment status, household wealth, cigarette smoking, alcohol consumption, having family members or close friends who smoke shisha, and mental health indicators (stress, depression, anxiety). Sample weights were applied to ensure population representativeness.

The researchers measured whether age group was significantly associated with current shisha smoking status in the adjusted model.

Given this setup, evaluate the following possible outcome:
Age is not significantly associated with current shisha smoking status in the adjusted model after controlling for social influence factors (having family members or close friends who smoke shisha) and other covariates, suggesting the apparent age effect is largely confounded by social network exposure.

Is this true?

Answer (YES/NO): NO